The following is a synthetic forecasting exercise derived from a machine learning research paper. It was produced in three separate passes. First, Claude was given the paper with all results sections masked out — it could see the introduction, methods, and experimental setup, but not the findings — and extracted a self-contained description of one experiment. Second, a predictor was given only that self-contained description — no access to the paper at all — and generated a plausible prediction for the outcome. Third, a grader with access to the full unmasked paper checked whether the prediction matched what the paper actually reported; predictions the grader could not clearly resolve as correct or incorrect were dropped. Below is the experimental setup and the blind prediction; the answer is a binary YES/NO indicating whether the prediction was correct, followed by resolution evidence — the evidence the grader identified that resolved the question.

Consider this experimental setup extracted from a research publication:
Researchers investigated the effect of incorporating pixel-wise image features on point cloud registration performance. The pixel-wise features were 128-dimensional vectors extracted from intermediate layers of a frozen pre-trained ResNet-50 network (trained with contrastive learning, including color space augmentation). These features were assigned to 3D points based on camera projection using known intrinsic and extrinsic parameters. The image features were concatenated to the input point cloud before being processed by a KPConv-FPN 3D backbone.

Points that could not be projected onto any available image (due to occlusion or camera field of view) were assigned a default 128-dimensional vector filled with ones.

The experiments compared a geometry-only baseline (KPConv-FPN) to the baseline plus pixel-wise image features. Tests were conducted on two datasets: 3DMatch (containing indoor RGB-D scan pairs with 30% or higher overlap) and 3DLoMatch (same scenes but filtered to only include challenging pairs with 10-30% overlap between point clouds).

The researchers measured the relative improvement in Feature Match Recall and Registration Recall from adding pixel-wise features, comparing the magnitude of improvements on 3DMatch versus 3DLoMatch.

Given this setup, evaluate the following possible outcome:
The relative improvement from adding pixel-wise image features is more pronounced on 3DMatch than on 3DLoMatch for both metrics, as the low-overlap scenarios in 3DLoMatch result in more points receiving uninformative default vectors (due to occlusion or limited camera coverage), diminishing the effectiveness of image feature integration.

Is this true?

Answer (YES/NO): NO